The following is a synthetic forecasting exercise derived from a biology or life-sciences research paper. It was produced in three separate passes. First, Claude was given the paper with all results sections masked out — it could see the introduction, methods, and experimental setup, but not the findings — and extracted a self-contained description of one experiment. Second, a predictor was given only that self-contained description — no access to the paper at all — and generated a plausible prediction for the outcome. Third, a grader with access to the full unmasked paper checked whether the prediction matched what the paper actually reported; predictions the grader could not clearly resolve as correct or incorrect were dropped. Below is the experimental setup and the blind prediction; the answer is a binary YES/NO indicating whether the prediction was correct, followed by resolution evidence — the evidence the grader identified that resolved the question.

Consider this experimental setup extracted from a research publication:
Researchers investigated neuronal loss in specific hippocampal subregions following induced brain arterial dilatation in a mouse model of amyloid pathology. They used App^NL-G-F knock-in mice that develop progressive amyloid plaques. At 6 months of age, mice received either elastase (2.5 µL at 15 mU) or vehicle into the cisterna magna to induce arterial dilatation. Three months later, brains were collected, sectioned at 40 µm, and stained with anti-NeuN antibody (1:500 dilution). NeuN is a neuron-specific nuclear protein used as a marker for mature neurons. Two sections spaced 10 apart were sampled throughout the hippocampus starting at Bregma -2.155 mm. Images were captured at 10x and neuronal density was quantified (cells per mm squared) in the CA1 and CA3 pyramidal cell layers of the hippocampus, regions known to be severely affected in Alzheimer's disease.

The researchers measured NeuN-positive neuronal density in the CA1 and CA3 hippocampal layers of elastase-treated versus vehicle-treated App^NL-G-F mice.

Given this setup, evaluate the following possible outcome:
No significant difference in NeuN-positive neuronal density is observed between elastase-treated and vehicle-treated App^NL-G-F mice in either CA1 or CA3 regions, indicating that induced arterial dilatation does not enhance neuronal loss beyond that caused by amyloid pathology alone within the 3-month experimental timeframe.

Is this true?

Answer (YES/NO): NO